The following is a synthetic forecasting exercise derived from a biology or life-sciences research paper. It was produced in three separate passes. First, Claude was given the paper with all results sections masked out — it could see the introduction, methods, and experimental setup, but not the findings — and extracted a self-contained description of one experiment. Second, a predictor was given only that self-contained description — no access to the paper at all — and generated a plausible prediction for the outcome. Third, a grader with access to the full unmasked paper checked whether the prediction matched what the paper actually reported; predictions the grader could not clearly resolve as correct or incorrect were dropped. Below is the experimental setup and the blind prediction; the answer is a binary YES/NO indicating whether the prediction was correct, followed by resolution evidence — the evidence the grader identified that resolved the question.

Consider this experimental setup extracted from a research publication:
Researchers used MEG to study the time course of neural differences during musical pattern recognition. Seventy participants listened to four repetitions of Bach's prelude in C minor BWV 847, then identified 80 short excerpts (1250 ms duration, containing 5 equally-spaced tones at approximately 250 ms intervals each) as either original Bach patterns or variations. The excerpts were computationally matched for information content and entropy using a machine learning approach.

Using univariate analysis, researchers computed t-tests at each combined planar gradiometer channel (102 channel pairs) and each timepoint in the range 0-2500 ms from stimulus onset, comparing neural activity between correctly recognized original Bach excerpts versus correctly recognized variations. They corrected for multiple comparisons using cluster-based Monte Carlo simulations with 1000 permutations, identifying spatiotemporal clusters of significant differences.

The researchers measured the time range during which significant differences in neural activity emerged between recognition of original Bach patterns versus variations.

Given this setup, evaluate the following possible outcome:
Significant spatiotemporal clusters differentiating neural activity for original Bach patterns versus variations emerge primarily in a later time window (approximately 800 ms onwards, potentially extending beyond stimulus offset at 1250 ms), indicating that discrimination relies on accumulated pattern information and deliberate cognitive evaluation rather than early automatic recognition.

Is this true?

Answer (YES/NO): NO